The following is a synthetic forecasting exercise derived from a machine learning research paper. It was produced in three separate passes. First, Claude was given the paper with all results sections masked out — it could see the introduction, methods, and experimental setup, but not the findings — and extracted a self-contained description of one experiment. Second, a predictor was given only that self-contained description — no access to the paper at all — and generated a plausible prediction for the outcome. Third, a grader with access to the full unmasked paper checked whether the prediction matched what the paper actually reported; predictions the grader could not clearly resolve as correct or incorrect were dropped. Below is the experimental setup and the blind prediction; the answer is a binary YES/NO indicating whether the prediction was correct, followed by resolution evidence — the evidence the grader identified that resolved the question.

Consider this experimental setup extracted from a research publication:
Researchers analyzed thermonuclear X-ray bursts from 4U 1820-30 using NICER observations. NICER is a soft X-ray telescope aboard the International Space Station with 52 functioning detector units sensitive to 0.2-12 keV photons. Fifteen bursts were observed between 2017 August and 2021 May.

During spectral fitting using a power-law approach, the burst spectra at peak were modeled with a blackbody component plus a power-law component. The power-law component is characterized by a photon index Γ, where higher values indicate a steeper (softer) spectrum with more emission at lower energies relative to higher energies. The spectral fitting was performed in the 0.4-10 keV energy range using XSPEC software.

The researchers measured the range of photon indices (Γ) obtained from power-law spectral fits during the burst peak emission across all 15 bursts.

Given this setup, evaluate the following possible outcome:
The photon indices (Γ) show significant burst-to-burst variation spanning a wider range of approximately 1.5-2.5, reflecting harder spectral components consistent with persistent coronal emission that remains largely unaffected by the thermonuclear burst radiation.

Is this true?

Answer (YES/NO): NO